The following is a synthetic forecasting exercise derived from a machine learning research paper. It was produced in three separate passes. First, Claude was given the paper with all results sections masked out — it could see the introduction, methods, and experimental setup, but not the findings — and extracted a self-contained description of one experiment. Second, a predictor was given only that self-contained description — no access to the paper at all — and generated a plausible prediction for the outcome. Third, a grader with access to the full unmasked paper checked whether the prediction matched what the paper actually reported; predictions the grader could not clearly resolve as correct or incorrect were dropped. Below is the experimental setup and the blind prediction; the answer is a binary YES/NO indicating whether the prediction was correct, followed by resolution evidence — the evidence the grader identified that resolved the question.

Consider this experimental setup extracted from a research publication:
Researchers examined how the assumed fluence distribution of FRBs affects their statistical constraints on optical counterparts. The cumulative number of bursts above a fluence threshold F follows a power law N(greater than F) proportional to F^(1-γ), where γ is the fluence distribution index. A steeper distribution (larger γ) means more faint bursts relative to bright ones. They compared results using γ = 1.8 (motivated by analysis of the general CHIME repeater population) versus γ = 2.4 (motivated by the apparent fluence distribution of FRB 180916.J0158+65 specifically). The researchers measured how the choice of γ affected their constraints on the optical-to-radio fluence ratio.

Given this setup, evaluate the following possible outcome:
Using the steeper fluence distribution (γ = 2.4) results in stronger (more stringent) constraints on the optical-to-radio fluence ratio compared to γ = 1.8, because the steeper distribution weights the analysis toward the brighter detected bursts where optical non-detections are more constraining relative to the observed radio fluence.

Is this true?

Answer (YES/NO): YES